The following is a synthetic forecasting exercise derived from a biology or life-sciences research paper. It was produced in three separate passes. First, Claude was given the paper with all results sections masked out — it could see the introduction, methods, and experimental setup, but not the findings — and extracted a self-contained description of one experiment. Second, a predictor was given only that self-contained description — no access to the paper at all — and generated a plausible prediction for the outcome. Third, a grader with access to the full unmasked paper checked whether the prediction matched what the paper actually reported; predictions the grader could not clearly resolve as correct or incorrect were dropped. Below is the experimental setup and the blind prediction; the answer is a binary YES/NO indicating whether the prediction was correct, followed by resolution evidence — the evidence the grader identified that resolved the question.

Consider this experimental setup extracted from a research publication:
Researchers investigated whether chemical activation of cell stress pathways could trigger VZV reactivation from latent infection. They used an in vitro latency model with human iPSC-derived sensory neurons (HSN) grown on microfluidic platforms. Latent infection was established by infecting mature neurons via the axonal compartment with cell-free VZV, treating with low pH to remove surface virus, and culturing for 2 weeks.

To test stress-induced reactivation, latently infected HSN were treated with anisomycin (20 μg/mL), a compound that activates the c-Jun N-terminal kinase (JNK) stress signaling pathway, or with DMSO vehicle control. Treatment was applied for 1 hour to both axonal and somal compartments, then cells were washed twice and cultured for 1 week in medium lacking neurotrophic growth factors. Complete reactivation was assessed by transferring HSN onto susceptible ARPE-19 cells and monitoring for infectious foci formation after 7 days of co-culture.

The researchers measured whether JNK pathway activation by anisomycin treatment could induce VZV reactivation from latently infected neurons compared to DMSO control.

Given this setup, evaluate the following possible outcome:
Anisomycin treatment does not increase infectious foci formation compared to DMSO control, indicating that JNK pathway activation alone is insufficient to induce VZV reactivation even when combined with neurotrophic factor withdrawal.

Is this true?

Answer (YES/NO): YES